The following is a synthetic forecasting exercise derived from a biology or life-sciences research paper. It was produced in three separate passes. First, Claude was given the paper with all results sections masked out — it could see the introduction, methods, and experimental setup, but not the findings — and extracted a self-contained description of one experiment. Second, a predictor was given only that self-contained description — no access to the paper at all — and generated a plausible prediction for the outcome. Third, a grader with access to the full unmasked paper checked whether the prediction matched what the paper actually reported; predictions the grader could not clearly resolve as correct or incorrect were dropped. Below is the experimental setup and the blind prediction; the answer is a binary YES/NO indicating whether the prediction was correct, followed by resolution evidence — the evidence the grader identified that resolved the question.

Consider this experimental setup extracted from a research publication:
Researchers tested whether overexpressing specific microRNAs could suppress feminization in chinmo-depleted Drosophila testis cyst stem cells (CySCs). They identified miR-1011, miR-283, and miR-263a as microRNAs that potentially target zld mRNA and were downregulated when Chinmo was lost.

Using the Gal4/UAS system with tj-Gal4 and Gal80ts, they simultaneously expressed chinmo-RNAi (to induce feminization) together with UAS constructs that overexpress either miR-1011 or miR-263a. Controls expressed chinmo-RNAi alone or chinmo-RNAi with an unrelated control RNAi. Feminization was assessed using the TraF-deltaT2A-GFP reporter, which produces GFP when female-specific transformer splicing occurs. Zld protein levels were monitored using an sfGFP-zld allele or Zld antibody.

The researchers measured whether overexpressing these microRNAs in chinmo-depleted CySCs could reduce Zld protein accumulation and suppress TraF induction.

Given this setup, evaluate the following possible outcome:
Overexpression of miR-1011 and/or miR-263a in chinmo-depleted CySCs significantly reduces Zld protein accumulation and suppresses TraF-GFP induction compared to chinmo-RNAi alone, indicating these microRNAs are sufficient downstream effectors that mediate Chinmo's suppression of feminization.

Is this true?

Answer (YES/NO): NO